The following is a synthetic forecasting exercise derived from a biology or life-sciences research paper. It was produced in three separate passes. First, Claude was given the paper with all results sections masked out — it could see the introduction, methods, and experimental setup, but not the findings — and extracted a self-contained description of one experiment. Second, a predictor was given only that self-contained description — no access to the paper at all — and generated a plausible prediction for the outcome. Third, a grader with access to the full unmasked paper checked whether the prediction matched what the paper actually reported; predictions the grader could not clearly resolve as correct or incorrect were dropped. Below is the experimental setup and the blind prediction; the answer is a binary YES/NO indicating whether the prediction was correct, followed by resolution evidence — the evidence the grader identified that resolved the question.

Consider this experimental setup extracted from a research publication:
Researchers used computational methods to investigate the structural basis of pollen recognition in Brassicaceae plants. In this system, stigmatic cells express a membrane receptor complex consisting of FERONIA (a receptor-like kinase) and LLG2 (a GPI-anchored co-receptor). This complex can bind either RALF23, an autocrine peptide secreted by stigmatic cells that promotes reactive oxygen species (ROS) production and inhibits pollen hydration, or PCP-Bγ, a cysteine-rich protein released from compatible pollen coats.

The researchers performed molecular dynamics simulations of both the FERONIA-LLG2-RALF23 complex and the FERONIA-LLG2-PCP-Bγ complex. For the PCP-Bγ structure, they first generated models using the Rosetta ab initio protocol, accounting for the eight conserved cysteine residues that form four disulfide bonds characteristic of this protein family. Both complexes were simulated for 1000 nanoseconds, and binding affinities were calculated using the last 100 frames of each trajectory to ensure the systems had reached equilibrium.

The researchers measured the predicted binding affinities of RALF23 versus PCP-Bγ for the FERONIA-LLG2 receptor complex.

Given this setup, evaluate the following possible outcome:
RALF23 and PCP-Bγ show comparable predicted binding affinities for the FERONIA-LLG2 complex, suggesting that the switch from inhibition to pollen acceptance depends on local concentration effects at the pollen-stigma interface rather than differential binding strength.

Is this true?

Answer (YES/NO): NO